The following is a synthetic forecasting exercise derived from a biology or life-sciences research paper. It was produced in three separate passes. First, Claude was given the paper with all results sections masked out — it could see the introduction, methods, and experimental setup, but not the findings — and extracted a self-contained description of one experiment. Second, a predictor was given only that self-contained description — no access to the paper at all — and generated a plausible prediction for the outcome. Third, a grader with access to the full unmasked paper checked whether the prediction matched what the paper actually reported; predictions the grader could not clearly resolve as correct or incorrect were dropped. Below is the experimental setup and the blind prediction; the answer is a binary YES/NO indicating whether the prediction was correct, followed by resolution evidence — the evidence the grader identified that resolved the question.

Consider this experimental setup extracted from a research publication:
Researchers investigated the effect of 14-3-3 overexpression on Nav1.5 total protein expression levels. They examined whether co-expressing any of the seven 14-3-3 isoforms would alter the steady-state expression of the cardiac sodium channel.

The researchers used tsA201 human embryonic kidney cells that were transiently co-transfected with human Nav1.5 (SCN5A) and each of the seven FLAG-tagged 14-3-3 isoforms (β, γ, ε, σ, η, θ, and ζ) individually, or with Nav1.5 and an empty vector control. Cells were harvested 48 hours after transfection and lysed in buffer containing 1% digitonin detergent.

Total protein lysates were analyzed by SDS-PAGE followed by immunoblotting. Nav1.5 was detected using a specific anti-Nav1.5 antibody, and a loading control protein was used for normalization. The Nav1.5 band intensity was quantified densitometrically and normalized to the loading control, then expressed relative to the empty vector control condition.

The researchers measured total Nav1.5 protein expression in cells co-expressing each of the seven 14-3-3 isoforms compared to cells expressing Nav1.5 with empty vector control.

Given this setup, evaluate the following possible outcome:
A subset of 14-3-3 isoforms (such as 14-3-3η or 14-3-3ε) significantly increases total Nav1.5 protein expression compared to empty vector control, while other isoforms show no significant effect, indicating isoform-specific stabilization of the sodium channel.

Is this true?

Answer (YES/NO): NO